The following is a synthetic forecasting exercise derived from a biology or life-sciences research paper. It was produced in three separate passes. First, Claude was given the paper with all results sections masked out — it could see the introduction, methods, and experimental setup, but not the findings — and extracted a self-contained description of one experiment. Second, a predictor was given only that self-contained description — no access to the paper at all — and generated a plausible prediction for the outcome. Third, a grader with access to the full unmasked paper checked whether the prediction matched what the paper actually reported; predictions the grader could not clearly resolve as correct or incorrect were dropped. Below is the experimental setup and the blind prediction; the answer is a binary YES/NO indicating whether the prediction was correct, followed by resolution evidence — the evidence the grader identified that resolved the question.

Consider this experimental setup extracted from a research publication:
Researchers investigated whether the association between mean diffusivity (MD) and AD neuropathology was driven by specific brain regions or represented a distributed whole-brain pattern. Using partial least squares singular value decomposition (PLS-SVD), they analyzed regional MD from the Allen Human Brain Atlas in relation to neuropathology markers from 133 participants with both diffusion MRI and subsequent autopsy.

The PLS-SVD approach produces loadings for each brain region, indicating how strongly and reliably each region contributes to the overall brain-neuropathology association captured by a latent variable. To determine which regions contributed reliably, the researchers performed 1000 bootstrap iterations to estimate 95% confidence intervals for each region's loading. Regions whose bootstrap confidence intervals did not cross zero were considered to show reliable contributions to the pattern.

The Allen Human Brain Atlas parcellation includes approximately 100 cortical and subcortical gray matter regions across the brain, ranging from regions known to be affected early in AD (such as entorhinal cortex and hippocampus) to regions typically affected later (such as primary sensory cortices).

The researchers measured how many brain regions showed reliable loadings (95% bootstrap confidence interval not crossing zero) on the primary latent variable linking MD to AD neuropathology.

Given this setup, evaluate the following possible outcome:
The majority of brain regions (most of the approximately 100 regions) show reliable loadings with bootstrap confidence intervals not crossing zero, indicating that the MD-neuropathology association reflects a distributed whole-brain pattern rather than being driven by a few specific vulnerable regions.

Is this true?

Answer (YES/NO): NO